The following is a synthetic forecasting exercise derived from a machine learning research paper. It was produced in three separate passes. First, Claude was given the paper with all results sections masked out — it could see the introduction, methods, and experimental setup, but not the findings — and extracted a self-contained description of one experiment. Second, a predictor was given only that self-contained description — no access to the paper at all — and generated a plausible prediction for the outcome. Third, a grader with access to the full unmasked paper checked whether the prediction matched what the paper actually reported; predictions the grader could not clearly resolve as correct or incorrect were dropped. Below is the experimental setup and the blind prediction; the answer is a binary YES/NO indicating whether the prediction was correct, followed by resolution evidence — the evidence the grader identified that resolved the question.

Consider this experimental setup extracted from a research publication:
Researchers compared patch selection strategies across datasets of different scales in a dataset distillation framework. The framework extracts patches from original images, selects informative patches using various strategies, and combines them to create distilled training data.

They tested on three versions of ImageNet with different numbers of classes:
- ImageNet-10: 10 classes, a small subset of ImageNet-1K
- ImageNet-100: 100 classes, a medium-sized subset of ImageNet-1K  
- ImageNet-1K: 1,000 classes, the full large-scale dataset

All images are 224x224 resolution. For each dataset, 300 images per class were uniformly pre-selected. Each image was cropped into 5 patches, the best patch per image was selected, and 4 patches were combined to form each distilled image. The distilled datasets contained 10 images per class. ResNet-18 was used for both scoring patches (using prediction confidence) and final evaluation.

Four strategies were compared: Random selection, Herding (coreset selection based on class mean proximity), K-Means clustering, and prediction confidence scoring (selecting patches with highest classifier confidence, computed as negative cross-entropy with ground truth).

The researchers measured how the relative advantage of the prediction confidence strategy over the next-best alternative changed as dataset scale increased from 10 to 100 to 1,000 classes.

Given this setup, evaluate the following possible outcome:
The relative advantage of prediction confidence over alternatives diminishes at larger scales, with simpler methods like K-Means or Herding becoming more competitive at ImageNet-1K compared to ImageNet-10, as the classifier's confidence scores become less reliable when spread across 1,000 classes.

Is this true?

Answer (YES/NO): NO